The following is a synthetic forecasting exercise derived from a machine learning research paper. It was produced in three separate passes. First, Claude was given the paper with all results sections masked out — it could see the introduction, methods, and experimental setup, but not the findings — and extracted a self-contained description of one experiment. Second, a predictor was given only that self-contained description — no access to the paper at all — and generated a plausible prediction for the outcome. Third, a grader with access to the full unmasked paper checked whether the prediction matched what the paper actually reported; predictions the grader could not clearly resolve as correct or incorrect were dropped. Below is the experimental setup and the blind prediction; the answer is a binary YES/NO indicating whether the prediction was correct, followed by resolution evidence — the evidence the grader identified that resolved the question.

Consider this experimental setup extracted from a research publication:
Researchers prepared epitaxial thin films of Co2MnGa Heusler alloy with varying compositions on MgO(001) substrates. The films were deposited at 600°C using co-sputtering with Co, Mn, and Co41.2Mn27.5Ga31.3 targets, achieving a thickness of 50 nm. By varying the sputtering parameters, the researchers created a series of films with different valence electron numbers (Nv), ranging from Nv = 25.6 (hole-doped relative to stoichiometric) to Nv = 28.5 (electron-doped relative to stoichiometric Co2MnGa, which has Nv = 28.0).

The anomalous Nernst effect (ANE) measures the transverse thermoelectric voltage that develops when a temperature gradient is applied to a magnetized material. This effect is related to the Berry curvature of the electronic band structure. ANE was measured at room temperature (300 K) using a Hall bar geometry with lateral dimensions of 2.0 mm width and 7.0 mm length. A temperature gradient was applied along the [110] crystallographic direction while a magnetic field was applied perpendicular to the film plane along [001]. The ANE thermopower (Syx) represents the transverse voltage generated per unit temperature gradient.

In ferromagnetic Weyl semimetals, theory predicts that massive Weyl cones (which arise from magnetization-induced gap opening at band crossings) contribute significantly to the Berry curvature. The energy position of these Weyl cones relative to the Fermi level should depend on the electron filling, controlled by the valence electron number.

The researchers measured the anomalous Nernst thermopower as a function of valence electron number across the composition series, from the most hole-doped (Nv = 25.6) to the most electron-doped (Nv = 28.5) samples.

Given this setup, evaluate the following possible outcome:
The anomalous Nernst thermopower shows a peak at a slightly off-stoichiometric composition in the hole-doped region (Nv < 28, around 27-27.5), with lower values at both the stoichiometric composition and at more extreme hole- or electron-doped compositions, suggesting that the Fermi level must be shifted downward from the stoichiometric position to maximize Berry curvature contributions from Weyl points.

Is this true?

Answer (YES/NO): YES